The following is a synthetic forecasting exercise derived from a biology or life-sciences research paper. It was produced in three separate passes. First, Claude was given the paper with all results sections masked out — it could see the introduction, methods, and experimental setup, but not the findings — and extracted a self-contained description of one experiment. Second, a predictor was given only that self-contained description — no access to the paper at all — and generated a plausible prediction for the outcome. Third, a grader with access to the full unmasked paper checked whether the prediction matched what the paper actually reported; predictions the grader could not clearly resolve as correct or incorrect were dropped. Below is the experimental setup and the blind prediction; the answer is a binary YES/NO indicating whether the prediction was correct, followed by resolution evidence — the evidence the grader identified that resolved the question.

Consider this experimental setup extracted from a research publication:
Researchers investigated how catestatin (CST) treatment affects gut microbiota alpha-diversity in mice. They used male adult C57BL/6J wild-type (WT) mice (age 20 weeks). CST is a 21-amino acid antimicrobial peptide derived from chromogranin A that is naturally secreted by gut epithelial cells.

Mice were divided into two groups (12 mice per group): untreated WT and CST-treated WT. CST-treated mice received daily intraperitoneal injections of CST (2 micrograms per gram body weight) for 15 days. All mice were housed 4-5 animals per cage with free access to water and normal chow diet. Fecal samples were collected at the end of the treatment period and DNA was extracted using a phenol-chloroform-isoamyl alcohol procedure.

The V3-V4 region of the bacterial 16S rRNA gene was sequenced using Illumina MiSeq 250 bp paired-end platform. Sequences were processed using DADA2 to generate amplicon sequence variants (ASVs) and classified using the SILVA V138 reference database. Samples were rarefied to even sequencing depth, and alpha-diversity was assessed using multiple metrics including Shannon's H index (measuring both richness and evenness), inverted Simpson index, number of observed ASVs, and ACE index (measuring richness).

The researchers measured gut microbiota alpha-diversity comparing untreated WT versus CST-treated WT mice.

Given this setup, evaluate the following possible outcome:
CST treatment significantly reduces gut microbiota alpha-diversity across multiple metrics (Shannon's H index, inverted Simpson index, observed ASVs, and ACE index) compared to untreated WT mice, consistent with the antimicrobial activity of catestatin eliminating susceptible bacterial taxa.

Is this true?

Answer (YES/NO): NO